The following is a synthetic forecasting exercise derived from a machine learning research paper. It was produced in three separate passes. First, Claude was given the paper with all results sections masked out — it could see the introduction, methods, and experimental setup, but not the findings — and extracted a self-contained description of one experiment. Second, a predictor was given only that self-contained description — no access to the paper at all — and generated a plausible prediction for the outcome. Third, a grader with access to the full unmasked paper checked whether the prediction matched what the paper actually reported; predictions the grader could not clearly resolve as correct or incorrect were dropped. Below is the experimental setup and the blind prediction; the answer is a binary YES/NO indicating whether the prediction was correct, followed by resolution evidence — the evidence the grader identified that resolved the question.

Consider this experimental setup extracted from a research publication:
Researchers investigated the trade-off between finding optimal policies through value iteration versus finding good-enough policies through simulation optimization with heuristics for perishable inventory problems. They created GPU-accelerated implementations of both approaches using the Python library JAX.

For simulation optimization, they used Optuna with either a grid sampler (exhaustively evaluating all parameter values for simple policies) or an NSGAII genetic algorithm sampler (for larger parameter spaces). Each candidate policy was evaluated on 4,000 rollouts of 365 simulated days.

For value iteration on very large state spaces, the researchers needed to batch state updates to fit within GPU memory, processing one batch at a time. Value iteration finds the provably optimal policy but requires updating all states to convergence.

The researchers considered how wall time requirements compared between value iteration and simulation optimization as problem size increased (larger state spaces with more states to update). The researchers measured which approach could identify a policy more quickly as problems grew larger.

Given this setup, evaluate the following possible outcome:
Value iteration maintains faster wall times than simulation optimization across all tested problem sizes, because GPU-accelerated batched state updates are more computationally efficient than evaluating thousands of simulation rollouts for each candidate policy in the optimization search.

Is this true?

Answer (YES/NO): NO